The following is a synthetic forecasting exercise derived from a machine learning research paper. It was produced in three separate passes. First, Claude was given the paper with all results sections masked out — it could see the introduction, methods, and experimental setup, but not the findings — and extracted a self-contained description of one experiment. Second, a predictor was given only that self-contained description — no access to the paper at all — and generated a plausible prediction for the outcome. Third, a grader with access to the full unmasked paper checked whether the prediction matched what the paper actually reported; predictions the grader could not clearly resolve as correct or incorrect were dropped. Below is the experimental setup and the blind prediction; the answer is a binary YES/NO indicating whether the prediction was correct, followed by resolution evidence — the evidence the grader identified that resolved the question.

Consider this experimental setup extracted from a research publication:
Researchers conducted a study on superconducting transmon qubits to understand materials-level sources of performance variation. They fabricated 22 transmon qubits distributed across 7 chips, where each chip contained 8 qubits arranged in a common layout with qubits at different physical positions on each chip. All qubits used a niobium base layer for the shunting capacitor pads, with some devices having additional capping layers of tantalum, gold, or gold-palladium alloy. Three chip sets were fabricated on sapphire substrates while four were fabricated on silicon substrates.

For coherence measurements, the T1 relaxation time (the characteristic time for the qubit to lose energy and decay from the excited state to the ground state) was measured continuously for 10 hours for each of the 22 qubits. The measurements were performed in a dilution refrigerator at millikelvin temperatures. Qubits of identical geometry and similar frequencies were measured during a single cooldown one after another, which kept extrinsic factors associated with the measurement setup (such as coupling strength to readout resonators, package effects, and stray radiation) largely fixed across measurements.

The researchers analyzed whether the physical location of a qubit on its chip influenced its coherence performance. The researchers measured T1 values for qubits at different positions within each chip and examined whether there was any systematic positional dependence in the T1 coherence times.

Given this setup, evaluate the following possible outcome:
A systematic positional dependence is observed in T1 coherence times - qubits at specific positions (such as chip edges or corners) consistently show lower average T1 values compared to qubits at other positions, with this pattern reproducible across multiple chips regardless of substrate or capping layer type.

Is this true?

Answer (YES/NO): NO